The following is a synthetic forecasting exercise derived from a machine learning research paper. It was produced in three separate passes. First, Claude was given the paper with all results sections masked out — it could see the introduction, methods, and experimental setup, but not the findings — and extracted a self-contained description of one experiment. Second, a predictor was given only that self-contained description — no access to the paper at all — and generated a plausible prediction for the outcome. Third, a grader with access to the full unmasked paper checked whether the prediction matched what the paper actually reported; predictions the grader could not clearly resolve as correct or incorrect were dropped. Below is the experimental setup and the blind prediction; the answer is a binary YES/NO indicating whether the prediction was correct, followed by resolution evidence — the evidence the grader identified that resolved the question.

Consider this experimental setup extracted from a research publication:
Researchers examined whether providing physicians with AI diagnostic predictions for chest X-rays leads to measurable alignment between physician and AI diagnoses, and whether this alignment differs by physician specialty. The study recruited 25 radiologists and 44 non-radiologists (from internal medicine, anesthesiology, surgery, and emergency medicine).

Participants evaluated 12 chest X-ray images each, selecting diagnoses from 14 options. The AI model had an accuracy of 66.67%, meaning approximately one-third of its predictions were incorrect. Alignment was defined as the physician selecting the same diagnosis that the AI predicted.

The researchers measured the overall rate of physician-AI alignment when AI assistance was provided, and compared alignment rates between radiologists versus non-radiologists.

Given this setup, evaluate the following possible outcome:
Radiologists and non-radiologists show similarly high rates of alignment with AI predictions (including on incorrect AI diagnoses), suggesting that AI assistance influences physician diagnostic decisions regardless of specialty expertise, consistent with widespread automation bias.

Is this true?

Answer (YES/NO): NO